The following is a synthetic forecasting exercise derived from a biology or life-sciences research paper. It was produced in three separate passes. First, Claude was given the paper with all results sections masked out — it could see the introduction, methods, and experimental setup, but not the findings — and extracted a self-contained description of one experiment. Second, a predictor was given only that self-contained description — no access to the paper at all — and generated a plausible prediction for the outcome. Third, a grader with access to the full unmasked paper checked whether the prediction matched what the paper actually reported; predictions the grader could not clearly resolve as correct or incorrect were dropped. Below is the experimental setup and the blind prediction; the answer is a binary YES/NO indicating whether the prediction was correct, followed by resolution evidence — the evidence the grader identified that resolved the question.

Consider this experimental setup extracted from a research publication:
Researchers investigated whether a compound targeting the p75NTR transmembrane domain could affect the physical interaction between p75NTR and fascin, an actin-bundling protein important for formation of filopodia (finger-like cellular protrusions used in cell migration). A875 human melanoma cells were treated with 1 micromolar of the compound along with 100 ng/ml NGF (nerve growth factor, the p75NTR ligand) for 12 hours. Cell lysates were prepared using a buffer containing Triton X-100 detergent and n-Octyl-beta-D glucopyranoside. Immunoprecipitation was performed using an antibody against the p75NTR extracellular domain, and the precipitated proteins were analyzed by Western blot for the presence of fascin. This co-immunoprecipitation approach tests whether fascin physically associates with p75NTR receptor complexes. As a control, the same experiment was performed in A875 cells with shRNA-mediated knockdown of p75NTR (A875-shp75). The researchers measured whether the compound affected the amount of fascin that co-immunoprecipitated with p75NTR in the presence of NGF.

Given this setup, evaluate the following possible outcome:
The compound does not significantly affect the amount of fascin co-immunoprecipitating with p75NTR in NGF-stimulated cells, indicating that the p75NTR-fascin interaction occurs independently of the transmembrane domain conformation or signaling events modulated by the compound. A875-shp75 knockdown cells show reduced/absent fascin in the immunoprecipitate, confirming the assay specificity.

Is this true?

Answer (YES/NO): NO